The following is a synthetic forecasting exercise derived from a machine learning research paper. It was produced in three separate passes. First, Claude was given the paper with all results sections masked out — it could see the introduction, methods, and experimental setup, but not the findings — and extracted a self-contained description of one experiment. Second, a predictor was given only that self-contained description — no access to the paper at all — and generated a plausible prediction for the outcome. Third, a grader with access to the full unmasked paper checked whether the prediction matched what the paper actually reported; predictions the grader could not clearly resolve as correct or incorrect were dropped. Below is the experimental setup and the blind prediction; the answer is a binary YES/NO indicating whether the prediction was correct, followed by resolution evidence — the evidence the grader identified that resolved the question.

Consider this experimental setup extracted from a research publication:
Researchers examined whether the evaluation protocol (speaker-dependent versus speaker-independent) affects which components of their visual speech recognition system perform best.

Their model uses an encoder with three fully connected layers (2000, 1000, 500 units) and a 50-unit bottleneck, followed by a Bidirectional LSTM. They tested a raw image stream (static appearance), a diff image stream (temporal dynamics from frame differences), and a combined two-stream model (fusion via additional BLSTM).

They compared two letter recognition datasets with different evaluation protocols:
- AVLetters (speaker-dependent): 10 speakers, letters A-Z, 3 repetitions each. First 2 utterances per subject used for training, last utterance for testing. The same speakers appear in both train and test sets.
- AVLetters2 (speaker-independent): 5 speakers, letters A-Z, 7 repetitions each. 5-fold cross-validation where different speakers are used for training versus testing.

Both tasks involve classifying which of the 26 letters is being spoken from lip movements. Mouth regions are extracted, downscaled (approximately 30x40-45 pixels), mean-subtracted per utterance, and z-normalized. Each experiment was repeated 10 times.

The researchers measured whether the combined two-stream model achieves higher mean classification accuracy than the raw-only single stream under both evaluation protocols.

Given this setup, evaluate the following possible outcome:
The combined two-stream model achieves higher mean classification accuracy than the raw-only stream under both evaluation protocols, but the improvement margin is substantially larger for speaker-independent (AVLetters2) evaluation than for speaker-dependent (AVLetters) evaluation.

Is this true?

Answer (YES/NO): NO